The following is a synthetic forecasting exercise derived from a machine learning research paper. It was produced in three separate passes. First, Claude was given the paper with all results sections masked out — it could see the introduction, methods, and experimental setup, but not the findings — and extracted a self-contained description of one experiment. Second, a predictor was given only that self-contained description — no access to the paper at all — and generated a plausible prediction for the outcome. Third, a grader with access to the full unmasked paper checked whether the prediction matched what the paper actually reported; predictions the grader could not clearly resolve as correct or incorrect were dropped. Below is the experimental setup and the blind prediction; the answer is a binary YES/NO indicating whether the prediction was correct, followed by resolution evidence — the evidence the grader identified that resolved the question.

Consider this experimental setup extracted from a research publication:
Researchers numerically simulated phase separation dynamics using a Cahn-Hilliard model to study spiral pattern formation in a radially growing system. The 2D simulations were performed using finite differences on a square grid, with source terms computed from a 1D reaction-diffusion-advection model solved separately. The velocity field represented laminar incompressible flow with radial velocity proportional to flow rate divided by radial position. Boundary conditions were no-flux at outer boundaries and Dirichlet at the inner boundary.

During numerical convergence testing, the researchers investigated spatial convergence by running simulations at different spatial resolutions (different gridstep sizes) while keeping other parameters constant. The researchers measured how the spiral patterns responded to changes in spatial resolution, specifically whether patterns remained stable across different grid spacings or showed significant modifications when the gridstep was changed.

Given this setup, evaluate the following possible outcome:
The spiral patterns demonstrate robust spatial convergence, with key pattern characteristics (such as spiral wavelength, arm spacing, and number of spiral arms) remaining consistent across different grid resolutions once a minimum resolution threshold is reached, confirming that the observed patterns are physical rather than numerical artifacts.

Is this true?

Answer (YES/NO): NO